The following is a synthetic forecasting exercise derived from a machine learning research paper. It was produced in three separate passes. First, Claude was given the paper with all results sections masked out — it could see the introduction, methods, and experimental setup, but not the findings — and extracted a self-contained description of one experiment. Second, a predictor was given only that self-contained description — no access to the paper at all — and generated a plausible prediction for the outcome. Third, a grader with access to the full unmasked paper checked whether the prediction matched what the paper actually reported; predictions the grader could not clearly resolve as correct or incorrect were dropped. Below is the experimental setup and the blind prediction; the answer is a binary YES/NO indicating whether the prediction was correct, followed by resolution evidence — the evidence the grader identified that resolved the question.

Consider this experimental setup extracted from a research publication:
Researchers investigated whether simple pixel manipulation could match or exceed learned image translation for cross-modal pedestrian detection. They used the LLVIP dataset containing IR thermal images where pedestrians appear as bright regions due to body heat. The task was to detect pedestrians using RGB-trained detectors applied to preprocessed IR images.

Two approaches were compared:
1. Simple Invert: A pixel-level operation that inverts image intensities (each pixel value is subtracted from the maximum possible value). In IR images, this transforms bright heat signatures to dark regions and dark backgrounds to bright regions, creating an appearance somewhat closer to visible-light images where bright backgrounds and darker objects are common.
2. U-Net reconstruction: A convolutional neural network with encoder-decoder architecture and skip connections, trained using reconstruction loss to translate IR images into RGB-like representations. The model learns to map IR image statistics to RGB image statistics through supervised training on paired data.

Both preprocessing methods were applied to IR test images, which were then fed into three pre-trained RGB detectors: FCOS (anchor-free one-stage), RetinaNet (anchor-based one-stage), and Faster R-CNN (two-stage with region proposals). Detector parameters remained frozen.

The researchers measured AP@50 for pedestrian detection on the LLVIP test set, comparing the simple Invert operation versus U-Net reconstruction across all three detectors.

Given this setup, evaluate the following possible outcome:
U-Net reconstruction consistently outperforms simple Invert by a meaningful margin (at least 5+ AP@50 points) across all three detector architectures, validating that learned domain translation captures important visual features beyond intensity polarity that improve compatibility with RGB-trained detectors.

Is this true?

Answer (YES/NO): NO